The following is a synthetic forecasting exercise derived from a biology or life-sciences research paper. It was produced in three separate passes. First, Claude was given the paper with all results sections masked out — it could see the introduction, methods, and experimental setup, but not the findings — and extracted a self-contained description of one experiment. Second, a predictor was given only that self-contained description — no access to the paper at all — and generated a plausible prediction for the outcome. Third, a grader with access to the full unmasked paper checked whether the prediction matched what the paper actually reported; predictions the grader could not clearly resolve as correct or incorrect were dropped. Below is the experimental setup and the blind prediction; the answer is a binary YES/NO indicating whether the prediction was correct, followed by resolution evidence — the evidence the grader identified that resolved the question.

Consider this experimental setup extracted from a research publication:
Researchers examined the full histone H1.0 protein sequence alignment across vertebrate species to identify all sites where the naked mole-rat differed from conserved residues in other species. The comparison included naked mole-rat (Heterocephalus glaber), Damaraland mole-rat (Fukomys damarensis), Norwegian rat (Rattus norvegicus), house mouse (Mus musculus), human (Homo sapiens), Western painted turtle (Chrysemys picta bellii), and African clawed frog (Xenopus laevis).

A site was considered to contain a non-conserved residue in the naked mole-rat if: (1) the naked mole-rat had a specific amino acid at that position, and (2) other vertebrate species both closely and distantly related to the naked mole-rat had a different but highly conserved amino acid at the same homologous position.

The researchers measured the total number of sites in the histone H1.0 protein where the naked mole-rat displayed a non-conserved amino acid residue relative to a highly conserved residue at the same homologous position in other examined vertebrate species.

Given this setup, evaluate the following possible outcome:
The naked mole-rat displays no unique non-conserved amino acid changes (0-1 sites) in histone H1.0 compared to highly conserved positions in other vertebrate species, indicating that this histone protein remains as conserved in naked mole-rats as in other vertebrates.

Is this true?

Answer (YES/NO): NO